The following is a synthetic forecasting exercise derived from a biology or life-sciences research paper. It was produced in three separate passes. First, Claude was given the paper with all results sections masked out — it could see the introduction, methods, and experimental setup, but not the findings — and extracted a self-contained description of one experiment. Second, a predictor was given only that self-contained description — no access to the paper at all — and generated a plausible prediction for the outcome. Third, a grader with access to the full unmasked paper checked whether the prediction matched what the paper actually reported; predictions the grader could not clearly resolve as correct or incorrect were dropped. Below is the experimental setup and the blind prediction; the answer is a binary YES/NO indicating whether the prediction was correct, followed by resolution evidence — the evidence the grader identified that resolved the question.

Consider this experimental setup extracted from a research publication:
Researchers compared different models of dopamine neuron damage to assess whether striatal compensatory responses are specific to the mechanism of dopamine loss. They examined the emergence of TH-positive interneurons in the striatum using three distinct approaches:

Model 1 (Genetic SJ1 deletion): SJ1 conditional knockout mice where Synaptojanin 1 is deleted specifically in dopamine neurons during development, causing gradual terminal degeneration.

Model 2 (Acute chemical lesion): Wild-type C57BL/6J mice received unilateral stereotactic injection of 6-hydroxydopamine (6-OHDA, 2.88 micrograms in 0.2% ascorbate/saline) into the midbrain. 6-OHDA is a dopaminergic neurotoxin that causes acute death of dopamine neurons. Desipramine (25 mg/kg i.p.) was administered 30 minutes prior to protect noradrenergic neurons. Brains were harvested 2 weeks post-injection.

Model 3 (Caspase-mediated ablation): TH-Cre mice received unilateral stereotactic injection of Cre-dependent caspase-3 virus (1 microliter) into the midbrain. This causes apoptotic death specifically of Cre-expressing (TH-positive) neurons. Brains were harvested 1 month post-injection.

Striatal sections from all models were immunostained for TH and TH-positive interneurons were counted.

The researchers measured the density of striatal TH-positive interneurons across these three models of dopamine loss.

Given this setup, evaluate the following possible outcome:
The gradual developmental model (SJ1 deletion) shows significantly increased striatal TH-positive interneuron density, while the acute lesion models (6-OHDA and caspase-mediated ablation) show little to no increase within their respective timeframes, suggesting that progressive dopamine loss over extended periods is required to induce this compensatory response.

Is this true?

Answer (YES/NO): NO